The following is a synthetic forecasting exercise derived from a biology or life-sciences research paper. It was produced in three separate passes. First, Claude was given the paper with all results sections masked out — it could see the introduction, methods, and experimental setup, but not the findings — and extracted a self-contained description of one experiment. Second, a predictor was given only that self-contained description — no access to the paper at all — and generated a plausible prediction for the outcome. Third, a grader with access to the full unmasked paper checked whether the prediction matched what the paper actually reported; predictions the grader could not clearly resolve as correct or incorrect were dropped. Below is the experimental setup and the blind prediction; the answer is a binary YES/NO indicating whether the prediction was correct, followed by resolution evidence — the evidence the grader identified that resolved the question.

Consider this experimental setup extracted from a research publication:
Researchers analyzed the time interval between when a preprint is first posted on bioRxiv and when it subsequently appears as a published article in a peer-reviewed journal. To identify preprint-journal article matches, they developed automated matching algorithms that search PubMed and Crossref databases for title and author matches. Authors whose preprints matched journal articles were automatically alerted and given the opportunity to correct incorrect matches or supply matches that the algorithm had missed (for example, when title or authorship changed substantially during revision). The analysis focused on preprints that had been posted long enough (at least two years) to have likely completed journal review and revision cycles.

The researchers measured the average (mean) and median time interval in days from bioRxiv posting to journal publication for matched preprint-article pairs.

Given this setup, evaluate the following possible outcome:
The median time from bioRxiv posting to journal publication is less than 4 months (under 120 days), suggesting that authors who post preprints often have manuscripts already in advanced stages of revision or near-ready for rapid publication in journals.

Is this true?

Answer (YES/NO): NO